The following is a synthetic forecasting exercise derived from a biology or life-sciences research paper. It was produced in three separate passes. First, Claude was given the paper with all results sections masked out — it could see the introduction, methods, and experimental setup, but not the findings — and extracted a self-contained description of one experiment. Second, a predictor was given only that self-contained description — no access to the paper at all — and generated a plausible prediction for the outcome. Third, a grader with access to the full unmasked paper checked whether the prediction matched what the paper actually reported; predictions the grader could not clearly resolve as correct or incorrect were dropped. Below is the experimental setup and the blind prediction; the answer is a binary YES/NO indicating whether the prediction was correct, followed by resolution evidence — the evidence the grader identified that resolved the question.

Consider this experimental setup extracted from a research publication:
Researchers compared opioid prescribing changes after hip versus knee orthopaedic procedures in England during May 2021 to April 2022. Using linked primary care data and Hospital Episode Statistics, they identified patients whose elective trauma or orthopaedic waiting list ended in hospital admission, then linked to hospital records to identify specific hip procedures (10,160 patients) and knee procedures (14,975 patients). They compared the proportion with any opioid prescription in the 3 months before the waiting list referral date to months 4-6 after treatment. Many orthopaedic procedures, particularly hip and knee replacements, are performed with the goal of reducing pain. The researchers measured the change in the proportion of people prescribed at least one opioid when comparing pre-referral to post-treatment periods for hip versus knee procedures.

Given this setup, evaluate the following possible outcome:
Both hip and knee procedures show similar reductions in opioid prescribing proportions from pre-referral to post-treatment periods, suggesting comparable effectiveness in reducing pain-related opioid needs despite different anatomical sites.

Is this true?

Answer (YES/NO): NO